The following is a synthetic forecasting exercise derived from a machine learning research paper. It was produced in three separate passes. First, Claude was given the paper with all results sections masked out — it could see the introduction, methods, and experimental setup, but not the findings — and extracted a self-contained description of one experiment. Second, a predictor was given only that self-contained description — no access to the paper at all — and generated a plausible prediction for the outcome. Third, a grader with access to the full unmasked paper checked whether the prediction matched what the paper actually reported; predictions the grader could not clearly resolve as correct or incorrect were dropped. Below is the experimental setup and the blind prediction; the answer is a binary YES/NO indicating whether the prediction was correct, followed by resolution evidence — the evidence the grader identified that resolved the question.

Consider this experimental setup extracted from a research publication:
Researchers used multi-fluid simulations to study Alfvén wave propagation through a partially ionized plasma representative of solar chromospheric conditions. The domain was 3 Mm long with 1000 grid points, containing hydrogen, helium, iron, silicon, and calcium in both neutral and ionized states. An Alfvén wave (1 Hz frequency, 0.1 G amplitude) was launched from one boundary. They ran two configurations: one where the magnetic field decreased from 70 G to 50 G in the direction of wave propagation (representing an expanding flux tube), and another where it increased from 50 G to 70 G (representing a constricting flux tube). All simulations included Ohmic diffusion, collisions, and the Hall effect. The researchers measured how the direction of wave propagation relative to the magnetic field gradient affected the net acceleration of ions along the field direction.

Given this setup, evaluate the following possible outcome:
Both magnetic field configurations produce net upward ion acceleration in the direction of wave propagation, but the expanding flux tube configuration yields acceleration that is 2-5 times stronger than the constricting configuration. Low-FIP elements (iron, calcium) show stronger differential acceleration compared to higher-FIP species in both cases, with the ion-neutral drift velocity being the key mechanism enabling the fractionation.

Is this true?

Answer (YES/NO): NO